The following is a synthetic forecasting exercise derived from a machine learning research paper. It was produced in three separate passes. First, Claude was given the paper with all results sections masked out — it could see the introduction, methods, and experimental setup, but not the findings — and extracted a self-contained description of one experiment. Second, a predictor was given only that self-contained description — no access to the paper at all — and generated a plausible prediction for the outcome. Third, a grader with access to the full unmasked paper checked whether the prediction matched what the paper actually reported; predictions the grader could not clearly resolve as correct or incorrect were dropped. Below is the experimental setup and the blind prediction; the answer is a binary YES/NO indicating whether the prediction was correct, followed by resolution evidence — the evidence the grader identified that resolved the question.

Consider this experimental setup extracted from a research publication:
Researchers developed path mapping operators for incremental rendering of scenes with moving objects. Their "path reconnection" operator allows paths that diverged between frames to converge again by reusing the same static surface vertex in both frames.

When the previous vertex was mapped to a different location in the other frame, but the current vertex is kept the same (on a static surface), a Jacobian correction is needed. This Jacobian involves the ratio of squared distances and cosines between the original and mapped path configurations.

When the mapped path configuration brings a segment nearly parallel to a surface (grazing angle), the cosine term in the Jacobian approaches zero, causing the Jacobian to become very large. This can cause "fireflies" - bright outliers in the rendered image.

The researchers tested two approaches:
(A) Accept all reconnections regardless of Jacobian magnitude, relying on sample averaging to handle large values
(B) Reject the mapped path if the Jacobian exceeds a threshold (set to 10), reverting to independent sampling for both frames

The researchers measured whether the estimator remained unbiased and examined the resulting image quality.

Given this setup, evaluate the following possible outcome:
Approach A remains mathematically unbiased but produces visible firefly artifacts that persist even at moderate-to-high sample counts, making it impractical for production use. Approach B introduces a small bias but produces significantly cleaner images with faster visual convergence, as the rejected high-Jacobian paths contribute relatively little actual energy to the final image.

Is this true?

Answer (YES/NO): NO